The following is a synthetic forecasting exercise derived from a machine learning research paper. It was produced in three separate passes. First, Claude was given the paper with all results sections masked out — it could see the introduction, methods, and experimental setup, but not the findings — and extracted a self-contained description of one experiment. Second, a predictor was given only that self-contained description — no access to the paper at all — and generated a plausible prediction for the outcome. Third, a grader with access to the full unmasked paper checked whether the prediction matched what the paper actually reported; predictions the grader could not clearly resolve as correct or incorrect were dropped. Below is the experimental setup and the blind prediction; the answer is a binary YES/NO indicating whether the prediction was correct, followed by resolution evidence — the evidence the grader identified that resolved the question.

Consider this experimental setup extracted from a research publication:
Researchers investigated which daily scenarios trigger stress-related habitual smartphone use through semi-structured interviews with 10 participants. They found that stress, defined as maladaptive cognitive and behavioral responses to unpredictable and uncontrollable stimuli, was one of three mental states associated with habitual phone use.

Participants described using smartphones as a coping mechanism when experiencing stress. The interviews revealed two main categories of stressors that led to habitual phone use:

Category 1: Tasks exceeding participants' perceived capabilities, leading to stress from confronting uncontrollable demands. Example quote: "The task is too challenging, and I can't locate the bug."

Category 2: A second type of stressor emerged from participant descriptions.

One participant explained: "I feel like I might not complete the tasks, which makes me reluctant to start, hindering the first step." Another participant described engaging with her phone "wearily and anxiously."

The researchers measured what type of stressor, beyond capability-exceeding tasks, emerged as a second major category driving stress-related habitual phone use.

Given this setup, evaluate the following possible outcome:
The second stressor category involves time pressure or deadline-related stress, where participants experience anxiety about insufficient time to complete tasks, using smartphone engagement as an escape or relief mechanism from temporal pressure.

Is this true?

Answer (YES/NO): NO